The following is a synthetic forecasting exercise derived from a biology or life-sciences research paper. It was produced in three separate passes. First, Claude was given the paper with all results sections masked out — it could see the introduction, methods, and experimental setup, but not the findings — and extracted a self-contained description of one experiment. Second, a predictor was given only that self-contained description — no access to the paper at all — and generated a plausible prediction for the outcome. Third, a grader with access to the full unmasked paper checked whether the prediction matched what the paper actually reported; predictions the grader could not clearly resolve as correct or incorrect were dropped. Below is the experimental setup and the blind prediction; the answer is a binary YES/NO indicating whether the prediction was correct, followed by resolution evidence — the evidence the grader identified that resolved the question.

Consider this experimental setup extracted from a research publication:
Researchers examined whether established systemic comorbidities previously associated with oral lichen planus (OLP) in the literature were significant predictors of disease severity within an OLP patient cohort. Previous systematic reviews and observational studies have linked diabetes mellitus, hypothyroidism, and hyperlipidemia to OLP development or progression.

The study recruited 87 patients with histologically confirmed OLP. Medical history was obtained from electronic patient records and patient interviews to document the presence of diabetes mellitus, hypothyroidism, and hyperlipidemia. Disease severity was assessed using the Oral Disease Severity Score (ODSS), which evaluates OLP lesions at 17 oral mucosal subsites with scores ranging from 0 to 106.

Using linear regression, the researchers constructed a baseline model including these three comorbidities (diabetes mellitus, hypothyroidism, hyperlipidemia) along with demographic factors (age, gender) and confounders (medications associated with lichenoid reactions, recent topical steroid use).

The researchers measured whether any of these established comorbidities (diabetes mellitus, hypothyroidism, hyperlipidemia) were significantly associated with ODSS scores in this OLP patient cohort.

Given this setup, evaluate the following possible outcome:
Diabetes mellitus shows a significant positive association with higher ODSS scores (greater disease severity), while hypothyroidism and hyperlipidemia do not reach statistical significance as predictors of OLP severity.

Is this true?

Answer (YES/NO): NO